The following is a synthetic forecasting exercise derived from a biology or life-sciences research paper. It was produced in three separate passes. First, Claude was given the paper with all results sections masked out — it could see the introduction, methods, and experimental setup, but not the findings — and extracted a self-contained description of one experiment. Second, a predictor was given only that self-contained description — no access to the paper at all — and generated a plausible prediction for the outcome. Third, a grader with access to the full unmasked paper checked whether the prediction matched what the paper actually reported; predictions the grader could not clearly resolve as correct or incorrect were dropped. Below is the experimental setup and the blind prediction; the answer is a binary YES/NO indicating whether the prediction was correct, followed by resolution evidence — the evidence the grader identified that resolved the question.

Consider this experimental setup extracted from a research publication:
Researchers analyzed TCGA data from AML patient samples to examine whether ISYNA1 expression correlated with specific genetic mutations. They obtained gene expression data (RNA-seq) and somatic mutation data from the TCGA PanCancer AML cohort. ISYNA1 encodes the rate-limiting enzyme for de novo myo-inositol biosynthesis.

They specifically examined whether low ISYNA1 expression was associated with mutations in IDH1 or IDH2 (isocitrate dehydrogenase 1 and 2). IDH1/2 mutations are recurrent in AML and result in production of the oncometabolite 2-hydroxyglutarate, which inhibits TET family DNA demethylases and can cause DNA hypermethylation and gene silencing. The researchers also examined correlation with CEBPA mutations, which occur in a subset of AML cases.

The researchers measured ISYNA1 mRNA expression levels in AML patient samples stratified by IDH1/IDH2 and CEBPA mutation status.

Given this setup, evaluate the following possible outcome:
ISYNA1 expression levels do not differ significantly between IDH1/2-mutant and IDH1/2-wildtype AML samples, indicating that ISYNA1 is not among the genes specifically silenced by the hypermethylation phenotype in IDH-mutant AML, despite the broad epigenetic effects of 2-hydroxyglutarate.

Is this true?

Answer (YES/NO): NO